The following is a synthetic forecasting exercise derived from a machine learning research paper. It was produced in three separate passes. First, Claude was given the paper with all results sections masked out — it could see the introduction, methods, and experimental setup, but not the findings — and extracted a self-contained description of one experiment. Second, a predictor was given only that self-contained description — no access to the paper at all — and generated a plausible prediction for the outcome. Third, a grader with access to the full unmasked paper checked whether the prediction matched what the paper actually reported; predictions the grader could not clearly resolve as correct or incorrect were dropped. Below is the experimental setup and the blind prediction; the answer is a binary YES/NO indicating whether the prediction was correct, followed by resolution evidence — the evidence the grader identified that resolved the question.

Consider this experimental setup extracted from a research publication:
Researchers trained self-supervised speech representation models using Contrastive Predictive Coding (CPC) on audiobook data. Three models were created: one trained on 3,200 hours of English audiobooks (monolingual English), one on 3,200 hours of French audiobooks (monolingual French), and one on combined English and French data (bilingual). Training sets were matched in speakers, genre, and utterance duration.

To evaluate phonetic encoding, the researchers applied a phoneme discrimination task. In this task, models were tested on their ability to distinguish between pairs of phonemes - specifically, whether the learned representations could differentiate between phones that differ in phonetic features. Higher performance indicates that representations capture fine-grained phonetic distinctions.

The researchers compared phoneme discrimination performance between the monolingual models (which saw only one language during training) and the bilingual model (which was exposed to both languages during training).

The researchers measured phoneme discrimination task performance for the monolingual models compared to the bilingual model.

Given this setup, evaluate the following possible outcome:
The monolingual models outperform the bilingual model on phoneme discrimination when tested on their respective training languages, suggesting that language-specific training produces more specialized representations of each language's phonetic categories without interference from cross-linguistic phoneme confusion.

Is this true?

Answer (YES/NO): NO